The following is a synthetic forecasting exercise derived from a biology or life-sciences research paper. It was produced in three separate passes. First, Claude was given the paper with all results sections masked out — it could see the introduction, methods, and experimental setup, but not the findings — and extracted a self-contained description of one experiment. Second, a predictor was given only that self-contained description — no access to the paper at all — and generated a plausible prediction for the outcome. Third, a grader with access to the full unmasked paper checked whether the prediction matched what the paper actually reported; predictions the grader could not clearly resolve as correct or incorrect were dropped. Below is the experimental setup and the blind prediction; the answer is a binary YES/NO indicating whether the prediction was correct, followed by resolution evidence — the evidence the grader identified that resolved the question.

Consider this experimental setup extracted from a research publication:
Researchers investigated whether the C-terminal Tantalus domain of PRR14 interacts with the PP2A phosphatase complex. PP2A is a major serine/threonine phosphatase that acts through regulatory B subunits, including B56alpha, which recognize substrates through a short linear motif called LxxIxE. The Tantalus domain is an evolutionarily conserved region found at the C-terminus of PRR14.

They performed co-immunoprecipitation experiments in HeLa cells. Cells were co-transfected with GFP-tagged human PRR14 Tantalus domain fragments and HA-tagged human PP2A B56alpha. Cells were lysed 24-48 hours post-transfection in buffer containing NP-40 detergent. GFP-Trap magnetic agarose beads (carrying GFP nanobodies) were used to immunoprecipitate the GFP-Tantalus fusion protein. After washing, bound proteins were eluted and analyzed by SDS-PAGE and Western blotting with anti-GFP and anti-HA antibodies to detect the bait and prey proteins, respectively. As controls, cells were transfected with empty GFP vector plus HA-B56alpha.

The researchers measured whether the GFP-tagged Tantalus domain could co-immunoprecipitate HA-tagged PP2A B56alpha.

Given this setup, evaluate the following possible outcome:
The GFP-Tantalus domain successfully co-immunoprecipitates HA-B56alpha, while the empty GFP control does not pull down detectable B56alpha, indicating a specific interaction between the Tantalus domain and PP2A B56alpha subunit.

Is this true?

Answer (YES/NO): YES